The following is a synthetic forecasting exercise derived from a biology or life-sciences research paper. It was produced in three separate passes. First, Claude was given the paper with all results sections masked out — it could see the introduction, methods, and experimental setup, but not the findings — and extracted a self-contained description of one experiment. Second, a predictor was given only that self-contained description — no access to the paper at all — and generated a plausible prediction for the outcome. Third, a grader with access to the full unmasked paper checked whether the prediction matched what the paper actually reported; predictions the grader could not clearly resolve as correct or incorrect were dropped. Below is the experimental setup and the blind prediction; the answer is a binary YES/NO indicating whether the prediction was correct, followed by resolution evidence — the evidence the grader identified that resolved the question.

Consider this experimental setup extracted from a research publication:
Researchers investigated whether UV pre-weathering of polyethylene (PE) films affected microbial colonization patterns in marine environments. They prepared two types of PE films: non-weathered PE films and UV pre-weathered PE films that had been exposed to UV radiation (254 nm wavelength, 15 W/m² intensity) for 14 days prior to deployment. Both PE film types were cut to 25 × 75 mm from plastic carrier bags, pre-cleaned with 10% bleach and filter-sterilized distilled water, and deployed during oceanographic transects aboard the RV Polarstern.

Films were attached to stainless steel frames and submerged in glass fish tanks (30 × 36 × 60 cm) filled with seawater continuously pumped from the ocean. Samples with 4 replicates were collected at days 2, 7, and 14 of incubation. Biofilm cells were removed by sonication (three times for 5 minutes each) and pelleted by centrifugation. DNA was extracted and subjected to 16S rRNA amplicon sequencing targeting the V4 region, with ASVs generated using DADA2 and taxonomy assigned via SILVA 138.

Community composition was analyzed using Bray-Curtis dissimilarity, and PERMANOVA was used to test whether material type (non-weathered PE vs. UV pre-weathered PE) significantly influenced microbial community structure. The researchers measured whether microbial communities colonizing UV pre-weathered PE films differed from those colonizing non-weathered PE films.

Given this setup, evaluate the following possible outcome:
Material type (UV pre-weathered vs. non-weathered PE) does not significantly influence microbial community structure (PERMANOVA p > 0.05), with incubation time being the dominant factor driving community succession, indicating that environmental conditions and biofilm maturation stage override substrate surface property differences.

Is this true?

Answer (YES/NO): NO